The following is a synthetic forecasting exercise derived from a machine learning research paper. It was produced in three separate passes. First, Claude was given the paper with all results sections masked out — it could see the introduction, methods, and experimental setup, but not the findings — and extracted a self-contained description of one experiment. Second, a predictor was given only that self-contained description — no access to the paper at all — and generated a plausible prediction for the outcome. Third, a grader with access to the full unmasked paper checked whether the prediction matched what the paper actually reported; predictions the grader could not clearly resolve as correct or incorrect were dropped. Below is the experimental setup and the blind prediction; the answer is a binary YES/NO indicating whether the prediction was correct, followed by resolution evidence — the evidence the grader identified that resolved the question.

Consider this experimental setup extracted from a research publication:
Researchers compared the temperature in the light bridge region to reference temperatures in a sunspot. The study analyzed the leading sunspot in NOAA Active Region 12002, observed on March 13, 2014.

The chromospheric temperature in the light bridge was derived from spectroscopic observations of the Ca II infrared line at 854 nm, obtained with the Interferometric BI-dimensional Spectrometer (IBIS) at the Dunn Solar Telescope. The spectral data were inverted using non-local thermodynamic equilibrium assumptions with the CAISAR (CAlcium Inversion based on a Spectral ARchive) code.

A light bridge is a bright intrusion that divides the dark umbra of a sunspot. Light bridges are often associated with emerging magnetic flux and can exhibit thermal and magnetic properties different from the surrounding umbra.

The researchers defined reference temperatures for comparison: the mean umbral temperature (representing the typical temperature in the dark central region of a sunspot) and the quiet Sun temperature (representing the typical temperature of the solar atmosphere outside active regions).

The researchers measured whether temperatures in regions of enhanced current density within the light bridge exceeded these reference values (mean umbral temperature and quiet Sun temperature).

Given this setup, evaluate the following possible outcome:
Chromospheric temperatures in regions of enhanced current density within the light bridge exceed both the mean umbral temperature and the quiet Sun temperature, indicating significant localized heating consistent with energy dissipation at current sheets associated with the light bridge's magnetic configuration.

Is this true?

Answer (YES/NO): YES